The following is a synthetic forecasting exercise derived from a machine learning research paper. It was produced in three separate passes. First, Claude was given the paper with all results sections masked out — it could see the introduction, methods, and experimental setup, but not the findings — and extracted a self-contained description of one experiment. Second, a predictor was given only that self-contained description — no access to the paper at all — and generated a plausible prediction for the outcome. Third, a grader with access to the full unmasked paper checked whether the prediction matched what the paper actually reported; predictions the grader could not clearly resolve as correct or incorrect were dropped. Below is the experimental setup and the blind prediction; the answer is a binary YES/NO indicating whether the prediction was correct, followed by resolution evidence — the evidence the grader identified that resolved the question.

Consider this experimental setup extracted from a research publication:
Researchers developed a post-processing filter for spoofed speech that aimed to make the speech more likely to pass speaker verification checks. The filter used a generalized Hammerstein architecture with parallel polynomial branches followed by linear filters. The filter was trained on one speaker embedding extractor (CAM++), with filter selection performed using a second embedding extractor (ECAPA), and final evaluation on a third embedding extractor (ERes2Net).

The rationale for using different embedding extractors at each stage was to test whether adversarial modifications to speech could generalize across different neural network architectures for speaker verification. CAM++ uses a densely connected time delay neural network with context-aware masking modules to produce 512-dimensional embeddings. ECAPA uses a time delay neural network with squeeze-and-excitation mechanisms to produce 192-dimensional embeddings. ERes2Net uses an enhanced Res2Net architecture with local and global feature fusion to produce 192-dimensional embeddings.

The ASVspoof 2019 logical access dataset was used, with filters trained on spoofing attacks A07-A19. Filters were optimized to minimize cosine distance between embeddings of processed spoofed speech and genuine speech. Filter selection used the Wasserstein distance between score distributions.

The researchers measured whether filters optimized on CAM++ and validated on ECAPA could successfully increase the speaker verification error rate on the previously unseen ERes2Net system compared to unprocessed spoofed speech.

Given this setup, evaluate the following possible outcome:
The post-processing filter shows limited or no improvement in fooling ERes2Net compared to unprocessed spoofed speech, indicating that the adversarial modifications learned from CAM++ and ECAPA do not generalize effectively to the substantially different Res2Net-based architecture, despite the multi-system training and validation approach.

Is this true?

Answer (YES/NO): NO